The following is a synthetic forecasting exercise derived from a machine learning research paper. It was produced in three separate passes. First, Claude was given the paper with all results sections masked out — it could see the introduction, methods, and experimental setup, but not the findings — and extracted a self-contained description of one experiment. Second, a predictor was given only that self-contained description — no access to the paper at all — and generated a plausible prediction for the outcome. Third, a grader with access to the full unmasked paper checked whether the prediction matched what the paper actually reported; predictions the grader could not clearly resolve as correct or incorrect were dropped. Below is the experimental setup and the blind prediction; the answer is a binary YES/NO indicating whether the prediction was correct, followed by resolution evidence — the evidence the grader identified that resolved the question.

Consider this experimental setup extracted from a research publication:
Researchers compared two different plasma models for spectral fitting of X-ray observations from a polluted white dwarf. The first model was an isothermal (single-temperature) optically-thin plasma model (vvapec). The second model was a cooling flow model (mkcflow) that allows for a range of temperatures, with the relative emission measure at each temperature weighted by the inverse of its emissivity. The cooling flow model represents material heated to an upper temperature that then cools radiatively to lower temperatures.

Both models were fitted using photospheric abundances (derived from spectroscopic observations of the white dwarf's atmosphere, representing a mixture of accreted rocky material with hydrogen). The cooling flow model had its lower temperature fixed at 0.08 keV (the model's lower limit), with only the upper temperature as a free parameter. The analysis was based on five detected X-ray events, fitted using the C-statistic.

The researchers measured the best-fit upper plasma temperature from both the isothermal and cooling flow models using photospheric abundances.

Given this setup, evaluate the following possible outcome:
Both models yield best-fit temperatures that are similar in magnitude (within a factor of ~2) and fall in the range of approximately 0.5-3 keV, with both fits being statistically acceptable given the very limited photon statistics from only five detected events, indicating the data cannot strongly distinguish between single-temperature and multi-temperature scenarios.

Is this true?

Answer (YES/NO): YES